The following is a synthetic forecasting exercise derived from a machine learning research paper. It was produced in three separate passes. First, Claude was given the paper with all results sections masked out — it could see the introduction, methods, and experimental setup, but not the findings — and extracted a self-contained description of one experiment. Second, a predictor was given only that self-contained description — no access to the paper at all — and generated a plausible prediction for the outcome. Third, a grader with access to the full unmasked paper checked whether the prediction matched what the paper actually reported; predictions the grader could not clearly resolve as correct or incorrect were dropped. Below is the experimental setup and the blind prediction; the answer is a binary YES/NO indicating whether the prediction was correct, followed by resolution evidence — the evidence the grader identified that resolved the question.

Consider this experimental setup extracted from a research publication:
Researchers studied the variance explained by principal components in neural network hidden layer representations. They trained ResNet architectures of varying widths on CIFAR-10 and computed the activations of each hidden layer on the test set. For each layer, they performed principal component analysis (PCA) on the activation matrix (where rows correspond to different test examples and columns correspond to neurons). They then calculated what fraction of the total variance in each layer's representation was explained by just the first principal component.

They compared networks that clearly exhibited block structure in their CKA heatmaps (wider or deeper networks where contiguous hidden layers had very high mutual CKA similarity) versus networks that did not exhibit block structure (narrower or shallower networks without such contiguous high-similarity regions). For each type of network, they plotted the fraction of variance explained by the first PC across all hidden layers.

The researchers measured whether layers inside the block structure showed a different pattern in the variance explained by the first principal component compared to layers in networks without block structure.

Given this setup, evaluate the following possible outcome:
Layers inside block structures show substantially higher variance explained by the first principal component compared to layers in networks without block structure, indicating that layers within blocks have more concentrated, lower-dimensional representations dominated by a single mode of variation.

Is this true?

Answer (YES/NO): YES